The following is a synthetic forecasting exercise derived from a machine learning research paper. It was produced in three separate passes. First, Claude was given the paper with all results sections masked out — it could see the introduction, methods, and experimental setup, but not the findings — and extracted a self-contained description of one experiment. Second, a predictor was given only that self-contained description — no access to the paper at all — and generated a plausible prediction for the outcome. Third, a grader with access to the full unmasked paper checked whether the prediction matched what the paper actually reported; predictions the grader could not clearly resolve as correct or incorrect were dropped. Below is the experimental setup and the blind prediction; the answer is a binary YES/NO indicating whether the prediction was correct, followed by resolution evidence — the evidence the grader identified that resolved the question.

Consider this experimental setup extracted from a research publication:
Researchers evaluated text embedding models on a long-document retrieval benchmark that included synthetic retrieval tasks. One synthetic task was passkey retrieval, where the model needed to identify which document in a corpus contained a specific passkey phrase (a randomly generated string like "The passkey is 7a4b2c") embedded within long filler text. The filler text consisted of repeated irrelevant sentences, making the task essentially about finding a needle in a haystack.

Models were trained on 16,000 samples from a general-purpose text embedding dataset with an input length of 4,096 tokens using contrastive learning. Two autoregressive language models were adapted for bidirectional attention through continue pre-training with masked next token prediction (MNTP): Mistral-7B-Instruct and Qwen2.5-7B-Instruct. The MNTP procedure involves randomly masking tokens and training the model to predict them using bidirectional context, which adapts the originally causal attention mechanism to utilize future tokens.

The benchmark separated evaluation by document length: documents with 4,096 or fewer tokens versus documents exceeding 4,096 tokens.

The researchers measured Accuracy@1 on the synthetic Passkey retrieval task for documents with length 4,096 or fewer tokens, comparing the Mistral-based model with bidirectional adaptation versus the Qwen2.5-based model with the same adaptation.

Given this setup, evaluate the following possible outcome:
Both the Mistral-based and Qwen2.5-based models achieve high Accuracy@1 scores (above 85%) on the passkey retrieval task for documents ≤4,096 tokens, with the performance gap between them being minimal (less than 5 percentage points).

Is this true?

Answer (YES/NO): YES